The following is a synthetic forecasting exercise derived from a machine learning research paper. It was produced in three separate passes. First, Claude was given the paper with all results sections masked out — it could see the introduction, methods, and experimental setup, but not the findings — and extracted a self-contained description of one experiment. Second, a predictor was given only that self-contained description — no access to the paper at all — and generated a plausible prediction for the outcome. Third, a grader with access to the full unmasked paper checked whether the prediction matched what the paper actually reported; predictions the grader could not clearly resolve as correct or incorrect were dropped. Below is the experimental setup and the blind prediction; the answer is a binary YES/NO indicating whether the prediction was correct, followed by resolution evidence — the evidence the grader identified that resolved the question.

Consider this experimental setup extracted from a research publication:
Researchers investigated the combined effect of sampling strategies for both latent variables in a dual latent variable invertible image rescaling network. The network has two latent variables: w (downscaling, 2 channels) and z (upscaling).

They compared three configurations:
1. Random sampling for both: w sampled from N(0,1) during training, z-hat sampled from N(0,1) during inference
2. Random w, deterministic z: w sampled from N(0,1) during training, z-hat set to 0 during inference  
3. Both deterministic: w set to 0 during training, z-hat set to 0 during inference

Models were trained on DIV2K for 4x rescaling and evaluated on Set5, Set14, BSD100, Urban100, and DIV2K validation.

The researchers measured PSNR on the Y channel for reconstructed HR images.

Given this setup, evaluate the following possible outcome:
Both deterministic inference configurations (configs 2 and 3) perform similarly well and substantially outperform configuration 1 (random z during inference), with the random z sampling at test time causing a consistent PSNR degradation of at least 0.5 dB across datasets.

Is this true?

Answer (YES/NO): NO